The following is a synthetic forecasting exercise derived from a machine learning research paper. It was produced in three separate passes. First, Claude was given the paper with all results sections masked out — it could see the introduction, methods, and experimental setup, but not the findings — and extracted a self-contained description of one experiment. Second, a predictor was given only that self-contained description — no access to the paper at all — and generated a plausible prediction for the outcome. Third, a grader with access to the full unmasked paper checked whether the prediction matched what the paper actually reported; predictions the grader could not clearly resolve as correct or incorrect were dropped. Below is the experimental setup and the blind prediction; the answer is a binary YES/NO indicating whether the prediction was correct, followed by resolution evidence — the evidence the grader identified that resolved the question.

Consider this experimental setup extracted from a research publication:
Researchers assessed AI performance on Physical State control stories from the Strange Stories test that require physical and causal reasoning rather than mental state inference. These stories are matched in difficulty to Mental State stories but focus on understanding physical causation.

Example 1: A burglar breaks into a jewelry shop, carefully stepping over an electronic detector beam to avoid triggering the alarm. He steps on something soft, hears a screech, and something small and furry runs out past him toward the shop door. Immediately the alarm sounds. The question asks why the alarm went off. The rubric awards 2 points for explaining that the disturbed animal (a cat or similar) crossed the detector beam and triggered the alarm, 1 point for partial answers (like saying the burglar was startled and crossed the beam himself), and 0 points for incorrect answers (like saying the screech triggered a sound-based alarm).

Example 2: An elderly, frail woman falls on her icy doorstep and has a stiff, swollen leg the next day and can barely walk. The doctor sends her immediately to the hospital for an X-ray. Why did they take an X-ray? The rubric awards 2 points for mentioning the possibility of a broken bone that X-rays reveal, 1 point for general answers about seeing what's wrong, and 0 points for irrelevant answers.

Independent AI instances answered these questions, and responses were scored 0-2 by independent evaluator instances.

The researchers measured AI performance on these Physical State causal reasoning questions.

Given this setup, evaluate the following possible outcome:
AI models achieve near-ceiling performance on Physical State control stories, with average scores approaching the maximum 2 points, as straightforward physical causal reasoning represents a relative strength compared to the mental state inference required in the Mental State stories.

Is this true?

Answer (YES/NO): NO